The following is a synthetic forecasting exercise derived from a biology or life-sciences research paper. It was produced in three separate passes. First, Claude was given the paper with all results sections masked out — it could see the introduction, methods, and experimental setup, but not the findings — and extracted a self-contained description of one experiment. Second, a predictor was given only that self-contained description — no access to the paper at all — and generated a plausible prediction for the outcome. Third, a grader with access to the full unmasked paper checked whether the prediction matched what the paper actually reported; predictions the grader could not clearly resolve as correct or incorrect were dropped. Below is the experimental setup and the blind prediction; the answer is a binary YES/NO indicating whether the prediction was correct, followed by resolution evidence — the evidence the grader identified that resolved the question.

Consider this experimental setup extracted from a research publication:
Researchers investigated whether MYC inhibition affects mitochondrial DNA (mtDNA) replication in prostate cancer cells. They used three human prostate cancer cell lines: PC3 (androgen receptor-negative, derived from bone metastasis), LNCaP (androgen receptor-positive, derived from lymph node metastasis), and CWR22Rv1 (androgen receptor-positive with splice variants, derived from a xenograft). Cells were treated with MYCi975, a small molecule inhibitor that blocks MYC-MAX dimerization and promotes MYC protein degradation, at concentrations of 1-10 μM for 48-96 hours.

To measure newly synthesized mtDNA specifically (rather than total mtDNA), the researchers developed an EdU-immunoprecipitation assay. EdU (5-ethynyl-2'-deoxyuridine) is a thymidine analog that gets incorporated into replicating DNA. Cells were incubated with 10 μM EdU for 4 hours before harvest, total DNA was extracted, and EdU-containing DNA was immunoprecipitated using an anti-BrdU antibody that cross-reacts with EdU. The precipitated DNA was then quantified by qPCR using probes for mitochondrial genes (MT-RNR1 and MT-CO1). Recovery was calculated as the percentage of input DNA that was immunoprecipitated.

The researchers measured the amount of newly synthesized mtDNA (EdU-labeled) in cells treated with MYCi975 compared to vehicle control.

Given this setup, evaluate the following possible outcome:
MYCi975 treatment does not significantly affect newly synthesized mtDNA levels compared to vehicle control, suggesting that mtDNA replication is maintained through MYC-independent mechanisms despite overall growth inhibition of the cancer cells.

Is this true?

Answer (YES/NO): NO